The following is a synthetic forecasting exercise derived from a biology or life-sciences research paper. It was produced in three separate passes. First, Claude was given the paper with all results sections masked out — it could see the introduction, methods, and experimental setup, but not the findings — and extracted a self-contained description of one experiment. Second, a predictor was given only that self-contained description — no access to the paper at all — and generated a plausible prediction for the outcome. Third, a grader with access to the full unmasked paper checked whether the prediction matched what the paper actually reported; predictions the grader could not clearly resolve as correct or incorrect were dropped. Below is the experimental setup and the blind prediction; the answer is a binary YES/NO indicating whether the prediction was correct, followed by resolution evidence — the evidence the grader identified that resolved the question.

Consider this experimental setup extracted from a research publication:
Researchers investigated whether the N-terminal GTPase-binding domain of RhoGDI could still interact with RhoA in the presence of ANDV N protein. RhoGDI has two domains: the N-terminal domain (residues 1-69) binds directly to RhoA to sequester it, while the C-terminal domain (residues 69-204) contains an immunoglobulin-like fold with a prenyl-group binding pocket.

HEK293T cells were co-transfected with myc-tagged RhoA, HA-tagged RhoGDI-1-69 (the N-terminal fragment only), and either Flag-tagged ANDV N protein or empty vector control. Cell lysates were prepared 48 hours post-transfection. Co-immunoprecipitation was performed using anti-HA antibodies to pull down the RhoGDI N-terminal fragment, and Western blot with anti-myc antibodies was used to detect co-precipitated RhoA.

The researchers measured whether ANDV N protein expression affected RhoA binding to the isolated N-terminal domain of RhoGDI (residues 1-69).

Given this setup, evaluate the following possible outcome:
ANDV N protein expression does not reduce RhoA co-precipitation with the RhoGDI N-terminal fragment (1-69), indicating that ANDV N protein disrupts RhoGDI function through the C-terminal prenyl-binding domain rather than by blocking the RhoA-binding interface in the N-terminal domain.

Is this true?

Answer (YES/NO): YES